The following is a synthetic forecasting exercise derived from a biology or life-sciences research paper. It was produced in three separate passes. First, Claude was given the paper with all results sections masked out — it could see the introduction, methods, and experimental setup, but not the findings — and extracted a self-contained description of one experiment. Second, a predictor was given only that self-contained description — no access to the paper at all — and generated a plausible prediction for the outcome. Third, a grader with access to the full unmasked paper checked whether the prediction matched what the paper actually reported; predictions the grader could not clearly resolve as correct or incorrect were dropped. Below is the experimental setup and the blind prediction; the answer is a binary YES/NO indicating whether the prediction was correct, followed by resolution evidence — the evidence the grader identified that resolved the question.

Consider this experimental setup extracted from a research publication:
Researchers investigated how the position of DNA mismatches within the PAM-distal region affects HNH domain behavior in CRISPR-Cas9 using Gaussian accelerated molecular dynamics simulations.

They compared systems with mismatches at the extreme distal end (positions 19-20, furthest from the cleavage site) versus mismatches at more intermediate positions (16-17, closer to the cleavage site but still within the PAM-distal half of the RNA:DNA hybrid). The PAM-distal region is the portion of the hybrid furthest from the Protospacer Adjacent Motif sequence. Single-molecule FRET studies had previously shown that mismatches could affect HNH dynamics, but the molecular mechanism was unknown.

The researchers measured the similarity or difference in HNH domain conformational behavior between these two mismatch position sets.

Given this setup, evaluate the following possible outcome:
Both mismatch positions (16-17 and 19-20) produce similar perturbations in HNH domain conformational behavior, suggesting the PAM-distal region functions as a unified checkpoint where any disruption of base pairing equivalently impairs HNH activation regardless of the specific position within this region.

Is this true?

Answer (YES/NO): NO